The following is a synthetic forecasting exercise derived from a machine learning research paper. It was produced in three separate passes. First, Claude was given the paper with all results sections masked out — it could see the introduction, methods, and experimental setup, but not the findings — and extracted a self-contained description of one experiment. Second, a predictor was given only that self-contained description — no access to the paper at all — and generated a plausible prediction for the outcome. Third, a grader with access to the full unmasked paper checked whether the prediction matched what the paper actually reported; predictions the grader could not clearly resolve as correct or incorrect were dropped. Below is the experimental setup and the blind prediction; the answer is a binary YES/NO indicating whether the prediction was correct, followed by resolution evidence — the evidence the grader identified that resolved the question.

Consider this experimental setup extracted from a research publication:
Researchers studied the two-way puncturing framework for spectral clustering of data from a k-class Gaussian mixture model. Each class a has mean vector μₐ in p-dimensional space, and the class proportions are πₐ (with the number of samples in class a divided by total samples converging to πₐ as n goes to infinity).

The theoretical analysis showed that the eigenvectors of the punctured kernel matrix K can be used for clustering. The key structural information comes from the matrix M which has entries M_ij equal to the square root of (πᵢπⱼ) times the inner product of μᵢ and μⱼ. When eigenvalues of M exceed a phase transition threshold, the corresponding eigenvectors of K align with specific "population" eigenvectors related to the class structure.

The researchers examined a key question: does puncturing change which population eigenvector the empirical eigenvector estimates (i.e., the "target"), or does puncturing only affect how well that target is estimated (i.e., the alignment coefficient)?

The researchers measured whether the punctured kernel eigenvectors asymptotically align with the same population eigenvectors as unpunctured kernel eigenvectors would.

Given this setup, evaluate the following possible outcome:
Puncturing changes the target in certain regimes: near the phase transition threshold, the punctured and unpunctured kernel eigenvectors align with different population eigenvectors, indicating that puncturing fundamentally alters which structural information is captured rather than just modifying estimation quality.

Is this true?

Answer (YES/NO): NO